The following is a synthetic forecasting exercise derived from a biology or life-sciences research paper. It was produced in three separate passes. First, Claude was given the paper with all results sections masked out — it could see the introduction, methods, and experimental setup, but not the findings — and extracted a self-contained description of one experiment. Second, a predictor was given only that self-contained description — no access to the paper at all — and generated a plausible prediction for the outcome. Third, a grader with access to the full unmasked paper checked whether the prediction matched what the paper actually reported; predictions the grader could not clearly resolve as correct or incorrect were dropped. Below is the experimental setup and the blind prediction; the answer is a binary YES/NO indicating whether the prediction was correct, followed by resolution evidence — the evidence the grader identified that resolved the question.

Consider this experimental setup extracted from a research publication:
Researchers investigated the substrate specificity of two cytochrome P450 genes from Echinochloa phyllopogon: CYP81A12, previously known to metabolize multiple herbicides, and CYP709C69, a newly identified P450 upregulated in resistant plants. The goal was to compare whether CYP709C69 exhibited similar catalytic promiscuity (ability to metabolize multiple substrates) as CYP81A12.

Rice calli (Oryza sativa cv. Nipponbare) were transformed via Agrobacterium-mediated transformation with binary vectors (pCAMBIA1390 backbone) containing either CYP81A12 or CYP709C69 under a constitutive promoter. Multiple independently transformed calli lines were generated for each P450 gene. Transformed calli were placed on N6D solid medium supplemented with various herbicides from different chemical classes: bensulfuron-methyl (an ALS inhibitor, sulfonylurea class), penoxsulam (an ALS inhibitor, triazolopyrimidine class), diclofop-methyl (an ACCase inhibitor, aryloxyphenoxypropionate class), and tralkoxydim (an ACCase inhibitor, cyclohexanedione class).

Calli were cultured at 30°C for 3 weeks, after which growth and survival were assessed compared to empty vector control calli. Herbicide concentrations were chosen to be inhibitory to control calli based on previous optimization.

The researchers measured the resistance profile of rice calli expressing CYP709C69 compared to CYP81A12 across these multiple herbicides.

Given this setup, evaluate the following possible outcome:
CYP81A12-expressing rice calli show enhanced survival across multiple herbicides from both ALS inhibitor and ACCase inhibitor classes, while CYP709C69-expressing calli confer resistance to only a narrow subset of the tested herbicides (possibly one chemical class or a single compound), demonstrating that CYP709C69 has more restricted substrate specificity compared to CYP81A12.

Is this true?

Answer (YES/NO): YES